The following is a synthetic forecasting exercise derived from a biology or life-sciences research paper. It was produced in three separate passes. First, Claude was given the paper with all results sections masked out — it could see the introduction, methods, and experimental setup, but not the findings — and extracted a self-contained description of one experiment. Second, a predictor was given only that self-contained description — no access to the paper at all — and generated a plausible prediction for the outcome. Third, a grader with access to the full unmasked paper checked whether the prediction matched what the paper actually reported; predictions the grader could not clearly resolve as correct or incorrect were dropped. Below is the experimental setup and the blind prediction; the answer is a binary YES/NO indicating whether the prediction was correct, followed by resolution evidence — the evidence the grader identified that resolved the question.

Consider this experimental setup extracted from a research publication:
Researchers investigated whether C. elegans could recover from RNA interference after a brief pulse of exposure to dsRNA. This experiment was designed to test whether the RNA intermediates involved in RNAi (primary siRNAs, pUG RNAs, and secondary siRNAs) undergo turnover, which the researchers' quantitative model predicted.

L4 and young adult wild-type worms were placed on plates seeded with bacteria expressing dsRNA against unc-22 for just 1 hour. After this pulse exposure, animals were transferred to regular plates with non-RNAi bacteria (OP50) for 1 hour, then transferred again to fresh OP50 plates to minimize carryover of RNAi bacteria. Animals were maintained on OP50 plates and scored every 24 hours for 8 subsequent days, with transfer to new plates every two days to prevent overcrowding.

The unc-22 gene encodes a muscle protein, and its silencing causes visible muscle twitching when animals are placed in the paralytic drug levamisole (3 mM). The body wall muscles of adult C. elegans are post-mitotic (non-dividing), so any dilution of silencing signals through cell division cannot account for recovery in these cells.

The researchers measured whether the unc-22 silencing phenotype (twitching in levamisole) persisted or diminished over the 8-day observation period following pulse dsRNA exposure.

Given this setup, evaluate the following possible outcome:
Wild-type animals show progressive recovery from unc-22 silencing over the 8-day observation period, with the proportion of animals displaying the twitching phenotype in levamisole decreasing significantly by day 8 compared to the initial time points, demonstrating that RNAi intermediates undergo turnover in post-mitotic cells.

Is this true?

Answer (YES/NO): YES